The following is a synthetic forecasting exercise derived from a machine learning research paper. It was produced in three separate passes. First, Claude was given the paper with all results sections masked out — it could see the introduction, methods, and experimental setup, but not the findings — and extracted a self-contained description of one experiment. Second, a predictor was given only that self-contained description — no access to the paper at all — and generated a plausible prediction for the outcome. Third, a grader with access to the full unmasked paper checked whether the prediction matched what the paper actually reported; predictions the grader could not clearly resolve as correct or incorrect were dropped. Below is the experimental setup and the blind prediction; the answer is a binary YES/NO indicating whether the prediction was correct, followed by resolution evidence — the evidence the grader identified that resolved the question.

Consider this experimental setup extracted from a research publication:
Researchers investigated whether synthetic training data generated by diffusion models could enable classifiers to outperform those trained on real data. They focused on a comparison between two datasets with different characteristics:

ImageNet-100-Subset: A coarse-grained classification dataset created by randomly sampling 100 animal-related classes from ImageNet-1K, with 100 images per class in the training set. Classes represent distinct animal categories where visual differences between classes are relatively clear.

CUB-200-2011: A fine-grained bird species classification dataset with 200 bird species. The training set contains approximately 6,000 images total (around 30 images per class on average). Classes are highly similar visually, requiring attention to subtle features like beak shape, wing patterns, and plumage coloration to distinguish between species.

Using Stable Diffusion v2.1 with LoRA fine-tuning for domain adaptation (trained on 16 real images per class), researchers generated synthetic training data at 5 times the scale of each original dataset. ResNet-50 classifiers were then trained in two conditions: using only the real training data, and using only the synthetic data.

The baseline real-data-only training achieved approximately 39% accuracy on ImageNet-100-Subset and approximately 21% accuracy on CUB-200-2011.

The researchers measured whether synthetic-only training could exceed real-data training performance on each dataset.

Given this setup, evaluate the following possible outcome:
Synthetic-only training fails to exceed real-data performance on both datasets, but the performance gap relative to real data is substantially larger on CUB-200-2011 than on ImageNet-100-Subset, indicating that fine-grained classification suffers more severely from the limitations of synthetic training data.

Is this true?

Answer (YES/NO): NO